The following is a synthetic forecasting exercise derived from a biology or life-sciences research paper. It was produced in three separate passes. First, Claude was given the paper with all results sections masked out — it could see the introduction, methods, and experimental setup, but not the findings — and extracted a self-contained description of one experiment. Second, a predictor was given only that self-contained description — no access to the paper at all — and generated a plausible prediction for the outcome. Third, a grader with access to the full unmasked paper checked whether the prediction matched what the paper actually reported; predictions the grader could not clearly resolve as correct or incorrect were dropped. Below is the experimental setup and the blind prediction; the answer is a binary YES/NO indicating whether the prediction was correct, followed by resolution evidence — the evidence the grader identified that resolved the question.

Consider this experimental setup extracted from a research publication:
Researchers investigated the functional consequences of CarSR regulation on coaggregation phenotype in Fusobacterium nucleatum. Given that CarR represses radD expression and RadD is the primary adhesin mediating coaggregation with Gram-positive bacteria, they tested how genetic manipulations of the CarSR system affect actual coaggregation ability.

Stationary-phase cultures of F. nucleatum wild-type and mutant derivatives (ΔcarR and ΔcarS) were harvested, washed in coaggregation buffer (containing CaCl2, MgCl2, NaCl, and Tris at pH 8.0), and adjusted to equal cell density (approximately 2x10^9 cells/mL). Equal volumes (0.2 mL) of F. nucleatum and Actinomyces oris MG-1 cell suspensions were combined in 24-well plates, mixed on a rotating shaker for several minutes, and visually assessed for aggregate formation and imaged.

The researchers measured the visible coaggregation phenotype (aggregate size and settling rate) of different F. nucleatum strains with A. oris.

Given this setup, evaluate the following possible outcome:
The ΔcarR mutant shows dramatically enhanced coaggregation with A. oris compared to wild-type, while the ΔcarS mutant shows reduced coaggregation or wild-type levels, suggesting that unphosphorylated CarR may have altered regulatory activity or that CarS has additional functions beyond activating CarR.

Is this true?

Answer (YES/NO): YES